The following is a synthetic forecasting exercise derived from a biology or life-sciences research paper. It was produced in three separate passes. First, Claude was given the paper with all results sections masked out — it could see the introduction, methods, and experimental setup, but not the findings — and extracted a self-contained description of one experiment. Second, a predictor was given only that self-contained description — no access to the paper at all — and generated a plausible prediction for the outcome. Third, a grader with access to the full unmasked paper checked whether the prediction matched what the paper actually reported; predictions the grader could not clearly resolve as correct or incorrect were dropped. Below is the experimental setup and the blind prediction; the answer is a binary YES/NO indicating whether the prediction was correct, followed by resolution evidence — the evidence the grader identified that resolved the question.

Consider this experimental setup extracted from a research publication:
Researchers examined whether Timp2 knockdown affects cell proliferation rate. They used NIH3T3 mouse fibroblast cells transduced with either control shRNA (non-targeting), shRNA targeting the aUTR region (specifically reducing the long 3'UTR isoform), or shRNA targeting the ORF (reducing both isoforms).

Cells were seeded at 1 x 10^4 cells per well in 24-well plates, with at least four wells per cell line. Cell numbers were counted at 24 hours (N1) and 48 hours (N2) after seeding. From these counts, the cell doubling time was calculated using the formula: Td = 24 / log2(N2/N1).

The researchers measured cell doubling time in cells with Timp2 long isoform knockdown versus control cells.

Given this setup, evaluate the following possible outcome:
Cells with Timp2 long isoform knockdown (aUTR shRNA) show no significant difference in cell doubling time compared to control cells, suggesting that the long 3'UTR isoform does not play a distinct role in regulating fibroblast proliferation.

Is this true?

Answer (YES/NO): NO